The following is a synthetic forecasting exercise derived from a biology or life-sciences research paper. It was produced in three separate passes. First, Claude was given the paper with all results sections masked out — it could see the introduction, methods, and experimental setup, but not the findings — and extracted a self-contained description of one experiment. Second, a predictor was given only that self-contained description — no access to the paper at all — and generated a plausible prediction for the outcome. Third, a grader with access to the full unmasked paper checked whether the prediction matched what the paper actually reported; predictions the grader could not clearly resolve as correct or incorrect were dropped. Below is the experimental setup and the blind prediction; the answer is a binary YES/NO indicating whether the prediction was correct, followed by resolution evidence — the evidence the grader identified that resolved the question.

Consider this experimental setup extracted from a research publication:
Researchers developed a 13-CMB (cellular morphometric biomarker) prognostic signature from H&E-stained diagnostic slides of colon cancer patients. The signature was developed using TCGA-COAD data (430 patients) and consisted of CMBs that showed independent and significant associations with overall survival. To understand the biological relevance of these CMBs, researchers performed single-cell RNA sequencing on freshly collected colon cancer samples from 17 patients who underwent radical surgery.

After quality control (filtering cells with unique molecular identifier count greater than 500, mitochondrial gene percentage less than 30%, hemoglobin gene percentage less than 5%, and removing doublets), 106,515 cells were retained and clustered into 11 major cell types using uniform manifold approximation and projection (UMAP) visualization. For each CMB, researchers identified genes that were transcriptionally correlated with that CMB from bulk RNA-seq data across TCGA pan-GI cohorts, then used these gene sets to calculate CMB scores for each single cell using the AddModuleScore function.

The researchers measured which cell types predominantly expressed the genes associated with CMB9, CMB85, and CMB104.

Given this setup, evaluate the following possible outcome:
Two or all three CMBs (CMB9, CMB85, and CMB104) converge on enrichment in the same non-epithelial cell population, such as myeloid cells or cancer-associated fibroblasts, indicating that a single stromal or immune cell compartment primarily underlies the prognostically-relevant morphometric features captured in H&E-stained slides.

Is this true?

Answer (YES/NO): NO